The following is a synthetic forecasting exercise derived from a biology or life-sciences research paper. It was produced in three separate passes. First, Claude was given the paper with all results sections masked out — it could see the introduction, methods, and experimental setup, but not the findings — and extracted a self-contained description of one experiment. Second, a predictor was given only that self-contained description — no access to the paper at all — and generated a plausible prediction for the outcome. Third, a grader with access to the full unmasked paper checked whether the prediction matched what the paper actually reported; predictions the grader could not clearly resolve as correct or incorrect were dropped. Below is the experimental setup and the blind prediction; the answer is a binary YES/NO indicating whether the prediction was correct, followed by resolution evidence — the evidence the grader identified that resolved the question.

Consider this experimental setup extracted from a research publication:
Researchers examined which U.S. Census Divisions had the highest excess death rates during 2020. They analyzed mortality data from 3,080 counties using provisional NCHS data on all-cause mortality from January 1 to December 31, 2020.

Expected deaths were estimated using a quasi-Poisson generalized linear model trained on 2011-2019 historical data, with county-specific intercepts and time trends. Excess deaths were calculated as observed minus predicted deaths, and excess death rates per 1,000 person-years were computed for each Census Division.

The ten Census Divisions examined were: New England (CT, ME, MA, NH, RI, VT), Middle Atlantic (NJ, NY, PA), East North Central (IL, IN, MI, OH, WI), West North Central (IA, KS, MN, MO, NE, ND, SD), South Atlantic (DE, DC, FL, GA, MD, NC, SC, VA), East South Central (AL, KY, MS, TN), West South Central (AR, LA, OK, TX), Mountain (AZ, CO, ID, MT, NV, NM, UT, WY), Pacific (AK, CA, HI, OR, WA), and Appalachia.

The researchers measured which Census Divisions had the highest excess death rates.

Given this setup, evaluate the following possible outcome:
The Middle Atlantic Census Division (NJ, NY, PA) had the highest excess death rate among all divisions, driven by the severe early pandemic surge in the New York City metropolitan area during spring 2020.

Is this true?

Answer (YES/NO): YES